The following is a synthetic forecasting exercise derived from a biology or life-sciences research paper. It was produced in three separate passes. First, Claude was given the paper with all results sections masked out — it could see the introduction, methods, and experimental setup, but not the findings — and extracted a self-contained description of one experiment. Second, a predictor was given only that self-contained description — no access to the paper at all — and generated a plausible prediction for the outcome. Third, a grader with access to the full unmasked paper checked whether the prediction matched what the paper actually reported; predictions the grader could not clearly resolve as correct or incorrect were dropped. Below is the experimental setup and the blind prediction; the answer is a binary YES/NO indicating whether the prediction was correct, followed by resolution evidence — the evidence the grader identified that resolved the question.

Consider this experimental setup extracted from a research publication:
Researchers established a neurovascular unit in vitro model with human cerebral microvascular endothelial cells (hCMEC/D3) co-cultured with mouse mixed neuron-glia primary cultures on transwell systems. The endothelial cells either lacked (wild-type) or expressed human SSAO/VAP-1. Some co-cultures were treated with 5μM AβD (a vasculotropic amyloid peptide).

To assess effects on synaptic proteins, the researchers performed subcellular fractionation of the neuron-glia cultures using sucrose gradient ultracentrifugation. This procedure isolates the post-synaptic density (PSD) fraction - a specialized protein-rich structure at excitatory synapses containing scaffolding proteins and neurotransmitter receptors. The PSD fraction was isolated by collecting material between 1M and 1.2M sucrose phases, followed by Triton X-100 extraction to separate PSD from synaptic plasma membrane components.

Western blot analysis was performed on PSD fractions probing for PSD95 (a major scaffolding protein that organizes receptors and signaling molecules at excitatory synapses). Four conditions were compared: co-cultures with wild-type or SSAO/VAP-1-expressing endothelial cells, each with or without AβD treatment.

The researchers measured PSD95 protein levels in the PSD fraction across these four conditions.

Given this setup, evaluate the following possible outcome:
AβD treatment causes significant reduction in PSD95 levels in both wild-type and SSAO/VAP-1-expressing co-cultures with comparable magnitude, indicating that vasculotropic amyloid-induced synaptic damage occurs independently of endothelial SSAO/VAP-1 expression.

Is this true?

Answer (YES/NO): NO